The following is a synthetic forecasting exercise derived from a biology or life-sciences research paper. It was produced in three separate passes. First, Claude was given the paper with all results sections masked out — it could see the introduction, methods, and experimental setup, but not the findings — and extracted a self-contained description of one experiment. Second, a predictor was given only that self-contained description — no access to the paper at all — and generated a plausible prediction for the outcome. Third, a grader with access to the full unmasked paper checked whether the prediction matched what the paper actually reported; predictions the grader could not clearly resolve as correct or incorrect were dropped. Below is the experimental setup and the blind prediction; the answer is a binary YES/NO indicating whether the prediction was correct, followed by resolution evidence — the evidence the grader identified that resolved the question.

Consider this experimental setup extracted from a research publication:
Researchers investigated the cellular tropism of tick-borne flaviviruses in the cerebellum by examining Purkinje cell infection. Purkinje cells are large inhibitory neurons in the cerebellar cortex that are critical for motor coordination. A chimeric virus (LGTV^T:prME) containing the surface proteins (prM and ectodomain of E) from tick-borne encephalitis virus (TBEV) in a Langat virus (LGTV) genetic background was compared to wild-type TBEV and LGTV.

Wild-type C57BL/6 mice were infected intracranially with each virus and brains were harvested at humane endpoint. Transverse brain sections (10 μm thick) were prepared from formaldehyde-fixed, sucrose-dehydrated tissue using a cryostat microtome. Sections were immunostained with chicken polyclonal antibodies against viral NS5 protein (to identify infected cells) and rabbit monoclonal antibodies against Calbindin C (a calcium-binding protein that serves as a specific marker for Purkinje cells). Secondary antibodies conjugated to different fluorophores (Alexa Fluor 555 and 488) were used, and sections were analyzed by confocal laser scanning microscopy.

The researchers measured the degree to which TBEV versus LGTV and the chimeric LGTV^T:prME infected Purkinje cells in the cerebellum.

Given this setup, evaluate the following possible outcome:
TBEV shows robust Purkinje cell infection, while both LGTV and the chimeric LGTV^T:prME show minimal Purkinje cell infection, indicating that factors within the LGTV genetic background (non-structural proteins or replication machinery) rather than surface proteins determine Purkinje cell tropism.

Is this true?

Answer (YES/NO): YES